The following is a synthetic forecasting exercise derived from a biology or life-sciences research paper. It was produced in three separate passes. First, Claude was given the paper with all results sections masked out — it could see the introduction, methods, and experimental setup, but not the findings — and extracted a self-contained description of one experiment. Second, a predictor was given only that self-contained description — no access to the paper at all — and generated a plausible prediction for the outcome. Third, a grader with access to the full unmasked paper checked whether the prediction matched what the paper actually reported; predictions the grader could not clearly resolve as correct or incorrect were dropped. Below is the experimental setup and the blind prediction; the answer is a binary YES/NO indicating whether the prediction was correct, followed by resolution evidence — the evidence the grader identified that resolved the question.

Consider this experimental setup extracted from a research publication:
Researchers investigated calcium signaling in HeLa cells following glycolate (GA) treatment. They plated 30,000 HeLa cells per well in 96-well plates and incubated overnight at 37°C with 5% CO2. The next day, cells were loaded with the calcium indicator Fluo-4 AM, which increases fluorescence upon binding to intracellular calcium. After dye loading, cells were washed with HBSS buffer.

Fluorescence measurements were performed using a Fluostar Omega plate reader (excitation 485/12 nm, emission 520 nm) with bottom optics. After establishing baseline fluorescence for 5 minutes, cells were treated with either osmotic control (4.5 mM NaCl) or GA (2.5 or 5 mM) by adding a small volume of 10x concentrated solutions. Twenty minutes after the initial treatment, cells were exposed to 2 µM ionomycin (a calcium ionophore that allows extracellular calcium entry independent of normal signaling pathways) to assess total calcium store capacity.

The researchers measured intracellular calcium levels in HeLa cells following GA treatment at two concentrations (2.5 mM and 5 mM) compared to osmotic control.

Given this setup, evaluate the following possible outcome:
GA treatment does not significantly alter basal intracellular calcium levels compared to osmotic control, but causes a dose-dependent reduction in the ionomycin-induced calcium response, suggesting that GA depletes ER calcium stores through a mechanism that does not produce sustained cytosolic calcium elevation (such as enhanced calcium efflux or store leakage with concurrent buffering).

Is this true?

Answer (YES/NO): NO